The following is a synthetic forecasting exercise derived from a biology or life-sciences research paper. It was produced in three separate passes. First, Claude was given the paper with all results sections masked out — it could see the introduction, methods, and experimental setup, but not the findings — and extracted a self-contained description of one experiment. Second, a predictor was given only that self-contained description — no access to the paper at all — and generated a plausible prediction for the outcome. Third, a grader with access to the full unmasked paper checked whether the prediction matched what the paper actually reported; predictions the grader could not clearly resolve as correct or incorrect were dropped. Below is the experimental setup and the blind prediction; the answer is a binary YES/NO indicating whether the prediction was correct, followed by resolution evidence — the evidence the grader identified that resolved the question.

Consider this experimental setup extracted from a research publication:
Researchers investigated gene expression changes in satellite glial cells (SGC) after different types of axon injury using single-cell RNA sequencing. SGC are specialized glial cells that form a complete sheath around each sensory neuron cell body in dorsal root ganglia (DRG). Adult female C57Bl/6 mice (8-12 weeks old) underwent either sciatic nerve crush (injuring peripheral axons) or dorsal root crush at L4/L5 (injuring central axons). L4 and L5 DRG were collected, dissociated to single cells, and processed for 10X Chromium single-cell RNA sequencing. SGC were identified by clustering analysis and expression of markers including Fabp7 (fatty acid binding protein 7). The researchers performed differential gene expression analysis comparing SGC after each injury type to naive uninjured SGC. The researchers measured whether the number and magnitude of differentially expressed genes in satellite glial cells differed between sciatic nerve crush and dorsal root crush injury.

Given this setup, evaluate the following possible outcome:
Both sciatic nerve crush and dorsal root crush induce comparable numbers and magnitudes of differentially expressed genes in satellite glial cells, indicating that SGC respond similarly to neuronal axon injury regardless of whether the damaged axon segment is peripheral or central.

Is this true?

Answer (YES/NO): NO